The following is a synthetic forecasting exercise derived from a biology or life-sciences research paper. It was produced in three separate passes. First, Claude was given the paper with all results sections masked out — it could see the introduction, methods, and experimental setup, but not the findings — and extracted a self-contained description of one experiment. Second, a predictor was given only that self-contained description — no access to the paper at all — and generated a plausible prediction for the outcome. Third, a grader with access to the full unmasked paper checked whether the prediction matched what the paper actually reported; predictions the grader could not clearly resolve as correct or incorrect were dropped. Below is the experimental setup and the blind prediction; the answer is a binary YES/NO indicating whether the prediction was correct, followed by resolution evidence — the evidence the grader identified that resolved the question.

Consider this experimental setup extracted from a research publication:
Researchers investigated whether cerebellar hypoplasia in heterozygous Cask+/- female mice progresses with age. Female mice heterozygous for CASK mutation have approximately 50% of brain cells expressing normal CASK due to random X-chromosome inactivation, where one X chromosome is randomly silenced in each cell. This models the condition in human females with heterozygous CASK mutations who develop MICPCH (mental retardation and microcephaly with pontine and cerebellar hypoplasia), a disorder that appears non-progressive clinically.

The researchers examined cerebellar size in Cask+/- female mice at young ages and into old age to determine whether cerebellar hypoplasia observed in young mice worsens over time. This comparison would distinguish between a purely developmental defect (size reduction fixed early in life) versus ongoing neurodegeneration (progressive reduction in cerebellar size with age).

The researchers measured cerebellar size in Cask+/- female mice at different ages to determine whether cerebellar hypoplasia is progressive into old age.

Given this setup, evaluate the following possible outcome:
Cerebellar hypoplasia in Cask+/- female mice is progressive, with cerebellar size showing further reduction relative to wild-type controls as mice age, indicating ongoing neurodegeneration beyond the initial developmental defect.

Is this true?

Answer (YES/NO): NO